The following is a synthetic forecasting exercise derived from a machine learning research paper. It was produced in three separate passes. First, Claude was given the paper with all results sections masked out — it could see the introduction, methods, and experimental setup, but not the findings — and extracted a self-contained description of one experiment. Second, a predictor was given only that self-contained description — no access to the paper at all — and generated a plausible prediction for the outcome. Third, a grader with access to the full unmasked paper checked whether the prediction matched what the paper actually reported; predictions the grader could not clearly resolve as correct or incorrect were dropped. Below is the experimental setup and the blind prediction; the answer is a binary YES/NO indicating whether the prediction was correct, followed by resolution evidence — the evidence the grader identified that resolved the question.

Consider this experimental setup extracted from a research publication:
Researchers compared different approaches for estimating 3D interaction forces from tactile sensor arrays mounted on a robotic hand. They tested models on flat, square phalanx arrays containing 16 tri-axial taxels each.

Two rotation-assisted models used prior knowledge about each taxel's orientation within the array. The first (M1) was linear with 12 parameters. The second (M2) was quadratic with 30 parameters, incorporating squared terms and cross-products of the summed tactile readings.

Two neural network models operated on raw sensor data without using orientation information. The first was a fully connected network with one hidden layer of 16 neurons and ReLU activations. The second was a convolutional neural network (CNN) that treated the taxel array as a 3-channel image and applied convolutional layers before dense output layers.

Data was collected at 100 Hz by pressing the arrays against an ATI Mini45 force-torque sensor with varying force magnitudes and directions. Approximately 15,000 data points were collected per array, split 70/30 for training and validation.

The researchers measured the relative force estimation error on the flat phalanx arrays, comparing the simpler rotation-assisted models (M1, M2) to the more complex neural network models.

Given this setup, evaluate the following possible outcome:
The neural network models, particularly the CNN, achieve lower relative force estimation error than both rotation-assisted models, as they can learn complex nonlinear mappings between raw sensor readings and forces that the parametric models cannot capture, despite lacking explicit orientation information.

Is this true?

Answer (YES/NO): NO